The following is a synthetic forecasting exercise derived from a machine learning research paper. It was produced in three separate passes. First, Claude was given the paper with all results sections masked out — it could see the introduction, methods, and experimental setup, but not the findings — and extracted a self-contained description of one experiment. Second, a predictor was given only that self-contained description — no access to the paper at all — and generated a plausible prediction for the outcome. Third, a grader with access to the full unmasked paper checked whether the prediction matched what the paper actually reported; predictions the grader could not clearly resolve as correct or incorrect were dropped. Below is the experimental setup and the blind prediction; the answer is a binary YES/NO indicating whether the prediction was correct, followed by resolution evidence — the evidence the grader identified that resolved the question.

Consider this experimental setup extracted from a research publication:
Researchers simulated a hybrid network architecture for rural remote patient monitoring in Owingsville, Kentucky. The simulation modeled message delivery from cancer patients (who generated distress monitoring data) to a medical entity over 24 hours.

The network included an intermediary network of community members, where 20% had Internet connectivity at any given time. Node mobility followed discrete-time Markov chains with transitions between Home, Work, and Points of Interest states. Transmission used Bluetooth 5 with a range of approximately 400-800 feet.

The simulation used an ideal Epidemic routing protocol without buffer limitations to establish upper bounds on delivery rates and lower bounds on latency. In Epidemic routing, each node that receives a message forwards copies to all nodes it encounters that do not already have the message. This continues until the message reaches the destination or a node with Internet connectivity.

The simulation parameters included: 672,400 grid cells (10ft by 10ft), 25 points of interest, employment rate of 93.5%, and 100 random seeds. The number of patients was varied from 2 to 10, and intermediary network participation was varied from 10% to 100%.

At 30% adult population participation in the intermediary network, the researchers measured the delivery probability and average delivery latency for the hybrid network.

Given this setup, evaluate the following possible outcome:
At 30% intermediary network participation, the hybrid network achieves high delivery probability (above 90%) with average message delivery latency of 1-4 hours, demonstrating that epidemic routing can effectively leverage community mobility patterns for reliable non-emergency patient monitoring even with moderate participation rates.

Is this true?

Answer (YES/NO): NO